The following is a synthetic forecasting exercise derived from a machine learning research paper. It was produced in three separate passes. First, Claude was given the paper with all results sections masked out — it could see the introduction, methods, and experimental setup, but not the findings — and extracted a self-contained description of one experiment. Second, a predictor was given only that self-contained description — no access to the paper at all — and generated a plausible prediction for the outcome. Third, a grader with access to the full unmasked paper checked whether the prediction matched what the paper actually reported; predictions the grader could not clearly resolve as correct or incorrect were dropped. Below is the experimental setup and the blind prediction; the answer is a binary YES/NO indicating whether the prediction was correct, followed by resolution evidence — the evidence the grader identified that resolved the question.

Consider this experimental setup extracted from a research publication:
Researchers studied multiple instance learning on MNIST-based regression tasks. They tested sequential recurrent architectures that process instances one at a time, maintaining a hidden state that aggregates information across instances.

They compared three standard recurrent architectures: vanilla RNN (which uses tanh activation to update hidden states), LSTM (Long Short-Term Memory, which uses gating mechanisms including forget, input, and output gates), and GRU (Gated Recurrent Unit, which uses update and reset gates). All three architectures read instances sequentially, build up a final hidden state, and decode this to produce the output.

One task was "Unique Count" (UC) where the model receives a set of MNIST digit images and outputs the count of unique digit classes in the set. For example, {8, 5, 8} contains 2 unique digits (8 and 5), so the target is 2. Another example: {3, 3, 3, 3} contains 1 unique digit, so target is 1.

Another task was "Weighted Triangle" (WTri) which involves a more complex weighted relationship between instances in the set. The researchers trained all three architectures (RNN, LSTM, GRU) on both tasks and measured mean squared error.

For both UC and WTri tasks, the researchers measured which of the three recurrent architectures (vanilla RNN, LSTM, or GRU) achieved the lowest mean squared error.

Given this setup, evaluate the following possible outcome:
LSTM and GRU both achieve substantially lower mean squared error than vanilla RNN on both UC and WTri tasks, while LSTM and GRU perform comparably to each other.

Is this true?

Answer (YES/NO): YES